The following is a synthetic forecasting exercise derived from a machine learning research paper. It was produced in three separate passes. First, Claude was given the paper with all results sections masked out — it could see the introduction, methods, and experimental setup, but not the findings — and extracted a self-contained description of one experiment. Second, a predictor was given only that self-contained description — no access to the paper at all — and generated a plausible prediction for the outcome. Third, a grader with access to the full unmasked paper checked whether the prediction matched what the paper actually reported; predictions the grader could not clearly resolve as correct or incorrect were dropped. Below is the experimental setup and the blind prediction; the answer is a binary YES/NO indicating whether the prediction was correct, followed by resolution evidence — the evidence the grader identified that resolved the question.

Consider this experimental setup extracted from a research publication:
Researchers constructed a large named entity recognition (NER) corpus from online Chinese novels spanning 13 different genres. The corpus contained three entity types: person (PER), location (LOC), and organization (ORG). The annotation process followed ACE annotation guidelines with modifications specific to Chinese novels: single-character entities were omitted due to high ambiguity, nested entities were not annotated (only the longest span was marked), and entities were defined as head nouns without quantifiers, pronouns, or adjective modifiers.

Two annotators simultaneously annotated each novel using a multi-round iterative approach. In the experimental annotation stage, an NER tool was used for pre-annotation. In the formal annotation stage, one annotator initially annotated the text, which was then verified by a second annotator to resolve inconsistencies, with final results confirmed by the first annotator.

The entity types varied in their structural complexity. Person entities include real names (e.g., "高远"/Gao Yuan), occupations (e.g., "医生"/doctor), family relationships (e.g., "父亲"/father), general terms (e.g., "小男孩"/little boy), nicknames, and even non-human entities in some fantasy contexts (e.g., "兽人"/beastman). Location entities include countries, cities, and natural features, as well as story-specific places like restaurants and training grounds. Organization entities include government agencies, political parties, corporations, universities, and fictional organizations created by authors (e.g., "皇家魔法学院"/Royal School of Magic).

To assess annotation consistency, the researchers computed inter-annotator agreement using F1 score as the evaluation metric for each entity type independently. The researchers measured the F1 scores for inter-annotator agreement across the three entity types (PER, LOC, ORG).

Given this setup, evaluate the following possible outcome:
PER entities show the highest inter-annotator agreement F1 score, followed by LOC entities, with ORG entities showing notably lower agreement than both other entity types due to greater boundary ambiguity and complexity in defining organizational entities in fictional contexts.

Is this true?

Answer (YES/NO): YES